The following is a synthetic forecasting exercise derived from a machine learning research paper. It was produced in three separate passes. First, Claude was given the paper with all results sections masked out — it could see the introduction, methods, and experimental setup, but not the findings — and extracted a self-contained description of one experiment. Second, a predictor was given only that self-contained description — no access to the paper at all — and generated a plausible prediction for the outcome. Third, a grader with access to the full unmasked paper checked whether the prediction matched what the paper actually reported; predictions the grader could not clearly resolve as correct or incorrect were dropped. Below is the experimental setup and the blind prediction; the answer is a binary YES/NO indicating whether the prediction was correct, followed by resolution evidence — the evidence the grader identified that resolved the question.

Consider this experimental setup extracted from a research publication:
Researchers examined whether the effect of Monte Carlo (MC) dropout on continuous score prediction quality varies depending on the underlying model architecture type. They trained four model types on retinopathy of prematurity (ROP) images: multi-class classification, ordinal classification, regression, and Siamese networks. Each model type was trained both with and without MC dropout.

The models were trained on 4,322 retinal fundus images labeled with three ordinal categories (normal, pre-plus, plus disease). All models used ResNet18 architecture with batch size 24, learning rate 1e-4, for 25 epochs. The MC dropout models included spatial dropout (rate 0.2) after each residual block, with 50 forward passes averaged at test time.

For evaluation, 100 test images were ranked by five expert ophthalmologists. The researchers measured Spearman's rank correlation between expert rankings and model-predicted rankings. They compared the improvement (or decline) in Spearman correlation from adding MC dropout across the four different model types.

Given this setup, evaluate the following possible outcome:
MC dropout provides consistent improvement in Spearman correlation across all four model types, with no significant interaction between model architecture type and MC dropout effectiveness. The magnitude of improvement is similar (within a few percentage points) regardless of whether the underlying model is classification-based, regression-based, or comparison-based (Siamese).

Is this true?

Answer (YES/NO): NO